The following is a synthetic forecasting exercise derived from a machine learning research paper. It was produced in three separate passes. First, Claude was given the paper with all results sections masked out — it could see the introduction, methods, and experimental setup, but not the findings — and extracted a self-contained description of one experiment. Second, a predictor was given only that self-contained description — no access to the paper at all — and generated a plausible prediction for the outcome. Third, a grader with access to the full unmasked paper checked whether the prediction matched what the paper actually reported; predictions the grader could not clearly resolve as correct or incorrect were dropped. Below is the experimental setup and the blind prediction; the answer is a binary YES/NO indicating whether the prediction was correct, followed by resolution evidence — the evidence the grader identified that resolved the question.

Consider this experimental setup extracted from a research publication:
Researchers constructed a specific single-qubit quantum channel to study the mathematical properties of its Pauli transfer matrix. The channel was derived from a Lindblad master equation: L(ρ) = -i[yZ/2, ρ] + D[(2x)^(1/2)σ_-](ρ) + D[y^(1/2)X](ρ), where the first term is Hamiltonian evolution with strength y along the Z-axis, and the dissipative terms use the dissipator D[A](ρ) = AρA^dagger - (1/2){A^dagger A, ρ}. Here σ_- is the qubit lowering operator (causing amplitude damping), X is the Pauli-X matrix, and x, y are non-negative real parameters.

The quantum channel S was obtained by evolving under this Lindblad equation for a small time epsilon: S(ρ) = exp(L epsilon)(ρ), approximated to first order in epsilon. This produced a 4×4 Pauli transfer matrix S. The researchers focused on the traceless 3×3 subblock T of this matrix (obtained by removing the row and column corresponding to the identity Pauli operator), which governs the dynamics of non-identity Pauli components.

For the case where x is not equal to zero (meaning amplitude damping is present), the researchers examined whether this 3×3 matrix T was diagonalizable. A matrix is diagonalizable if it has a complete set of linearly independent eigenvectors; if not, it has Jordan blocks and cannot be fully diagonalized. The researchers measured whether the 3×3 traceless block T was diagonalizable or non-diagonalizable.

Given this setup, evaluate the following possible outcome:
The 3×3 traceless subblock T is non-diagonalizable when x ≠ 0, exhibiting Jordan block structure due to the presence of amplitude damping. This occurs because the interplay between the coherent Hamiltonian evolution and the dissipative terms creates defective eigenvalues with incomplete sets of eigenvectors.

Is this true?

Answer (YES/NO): YES